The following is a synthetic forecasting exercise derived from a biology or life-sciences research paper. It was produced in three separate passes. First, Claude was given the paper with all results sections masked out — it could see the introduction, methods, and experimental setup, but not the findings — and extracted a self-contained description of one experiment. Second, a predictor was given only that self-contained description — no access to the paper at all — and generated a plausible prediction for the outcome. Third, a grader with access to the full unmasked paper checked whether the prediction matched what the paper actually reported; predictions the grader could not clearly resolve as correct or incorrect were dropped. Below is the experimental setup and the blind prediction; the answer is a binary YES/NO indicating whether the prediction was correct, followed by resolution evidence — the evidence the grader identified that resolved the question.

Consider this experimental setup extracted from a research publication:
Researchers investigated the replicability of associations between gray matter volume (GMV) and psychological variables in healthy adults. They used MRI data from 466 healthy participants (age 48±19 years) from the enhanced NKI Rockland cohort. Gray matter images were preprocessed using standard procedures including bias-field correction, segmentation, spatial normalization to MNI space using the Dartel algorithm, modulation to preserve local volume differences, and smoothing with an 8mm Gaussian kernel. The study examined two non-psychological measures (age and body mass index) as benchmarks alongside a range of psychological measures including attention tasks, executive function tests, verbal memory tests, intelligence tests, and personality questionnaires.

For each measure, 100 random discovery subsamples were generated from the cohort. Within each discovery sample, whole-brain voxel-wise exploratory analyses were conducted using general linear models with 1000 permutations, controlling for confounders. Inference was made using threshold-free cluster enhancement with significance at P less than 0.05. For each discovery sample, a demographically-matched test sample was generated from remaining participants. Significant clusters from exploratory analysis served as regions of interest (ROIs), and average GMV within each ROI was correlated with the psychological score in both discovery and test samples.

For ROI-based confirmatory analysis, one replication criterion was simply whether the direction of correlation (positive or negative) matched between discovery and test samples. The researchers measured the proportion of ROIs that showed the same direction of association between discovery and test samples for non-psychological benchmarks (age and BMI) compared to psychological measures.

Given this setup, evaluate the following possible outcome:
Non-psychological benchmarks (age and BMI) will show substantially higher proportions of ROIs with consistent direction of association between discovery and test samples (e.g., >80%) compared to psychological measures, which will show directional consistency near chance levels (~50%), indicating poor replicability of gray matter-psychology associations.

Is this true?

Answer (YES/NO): NO